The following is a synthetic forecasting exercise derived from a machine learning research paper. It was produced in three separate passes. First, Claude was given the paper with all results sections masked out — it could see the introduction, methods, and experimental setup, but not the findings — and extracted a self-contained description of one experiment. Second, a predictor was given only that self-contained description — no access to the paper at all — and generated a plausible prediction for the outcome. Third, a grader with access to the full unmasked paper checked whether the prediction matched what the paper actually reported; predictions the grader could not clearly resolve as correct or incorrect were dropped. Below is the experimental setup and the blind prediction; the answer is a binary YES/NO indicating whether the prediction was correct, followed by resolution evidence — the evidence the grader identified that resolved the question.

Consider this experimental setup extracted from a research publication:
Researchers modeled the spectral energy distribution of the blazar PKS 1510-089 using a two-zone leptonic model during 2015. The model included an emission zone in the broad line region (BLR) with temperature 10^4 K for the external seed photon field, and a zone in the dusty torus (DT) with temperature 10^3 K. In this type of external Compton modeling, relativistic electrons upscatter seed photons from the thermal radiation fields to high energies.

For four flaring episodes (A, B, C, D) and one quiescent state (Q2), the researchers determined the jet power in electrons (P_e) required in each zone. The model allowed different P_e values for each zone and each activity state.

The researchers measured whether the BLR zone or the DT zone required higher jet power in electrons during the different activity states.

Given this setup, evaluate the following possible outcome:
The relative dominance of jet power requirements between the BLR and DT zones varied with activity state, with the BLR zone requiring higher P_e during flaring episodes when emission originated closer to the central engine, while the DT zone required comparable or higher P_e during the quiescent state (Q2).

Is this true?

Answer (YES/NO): NO